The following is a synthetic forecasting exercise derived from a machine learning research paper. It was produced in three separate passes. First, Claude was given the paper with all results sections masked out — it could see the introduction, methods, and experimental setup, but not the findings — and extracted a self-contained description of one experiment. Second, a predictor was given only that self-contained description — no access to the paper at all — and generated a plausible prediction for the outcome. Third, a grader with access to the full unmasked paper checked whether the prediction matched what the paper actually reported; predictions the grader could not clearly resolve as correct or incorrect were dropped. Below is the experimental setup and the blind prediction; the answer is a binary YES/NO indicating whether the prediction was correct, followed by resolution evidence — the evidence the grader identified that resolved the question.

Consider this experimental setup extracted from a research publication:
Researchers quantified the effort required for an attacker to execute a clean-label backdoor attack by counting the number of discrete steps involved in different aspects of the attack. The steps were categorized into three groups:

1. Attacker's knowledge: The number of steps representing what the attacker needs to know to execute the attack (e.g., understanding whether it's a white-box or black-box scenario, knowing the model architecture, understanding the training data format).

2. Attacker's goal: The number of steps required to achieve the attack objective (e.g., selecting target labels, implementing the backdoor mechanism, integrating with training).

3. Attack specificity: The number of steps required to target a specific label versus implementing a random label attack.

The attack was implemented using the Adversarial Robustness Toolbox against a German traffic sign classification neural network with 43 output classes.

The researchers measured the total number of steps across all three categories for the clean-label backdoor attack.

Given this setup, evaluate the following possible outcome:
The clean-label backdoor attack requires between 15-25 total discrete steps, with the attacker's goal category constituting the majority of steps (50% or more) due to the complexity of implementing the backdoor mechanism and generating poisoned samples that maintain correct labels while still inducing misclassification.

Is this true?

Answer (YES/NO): NO